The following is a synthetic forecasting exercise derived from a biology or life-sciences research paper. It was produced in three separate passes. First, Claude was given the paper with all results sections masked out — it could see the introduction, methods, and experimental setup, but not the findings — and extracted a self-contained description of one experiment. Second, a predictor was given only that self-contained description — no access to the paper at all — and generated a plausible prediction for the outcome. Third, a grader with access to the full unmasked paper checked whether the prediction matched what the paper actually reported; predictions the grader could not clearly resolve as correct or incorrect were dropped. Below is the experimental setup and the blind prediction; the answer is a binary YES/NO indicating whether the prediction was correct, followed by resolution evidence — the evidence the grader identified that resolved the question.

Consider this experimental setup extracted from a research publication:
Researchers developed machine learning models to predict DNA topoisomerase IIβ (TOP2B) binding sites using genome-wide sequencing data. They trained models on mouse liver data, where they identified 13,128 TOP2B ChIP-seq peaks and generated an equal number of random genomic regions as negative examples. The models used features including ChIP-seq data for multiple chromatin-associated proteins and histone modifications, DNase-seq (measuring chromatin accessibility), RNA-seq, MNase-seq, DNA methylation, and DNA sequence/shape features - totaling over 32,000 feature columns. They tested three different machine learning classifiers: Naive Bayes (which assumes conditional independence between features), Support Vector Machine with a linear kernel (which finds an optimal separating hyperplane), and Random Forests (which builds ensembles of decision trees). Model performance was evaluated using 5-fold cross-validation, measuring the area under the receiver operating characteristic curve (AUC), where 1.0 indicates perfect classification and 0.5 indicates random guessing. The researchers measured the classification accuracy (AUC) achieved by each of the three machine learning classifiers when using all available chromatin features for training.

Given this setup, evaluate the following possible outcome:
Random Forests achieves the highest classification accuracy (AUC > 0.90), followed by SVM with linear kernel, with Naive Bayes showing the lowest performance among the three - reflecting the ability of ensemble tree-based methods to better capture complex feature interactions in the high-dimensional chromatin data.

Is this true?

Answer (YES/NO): NO